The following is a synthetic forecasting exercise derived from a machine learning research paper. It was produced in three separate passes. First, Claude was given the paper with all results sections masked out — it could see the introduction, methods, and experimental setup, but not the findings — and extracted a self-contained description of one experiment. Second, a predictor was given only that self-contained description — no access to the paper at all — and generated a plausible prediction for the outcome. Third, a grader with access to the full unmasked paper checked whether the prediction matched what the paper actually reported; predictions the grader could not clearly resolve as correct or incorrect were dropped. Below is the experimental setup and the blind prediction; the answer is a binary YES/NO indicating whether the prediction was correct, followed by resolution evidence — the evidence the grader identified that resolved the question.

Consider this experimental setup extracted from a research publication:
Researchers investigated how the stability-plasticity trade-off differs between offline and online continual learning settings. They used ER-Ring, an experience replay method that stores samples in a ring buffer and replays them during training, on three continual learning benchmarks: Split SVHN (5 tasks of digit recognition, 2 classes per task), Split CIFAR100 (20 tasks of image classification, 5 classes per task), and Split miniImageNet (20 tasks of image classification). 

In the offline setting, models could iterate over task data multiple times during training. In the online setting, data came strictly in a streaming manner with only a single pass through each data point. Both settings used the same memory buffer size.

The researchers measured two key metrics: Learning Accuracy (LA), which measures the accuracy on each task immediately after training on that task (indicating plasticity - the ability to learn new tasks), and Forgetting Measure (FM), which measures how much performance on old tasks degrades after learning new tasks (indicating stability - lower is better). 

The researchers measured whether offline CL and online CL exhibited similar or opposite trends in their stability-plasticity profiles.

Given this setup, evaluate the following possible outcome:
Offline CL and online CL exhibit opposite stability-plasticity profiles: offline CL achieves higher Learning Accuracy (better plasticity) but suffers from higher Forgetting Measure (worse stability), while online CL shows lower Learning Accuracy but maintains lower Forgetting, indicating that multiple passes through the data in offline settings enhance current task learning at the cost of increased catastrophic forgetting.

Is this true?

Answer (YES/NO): YES